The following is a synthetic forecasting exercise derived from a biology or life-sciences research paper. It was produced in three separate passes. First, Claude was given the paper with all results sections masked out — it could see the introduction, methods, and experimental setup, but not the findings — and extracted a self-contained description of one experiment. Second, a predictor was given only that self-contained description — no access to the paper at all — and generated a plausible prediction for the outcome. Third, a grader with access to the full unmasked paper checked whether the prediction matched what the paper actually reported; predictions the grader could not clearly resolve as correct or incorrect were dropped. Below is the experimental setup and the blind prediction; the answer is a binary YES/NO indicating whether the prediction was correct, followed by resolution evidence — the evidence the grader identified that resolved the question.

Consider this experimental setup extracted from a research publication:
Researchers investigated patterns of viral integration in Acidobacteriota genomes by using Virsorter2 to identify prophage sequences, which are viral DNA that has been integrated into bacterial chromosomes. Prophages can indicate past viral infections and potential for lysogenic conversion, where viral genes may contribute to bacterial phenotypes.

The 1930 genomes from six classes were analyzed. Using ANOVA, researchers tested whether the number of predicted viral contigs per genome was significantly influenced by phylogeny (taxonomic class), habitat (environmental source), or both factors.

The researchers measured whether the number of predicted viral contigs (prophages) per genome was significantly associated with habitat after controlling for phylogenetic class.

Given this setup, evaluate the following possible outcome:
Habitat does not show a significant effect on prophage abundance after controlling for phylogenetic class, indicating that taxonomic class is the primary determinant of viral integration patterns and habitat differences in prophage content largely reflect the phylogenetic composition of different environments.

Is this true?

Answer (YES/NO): NO